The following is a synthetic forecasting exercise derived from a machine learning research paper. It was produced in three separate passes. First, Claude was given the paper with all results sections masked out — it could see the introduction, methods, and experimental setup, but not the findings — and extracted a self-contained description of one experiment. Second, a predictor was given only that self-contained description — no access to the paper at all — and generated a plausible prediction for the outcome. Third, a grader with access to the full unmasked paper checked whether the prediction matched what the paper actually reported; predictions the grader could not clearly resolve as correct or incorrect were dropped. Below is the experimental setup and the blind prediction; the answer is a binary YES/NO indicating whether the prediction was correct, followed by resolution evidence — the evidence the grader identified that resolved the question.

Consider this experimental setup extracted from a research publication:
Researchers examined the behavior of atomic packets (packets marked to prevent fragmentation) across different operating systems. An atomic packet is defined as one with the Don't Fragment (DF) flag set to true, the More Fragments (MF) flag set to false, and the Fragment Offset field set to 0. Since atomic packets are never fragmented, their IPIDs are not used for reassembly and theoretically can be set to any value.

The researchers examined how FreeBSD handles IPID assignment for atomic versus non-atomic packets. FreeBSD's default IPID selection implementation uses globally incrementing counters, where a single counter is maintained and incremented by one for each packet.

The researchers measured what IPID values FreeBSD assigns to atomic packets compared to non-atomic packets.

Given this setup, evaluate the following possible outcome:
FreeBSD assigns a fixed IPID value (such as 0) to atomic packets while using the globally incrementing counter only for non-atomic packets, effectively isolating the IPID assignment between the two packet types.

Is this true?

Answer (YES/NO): YES